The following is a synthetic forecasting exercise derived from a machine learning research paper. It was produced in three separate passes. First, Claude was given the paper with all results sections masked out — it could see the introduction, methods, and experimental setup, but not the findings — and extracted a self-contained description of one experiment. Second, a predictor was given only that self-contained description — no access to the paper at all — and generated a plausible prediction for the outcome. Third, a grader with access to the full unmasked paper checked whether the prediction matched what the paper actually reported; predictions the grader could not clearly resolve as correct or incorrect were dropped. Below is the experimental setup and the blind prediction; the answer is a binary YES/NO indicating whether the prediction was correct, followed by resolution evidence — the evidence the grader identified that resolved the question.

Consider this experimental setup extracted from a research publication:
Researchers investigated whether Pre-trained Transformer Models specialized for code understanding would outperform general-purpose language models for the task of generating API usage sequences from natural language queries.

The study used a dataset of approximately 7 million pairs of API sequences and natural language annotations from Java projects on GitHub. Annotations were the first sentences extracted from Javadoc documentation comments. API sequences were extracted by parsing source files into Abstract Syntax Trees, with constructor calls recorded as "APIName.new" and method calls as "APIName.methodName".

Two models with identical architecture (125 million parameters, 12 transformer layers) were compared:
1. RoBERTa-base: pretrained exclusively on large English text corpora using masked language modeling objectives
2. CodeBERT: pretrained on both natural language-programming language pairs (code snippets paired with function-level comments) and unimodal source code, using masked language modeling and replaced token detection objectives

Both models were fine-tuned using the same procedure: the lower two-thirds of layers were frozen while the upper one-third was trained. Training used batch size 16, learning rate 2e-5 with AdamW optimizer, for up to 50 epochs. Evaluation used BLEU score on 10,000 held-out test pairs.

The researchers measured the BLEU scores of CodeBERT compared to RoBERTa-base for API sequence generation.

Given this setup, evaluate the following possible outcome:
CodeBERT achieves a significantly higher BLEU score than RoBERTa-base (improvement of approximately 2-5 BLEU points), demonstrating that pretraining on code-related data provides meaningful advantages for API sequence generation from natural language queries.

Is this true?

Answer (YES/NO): YES